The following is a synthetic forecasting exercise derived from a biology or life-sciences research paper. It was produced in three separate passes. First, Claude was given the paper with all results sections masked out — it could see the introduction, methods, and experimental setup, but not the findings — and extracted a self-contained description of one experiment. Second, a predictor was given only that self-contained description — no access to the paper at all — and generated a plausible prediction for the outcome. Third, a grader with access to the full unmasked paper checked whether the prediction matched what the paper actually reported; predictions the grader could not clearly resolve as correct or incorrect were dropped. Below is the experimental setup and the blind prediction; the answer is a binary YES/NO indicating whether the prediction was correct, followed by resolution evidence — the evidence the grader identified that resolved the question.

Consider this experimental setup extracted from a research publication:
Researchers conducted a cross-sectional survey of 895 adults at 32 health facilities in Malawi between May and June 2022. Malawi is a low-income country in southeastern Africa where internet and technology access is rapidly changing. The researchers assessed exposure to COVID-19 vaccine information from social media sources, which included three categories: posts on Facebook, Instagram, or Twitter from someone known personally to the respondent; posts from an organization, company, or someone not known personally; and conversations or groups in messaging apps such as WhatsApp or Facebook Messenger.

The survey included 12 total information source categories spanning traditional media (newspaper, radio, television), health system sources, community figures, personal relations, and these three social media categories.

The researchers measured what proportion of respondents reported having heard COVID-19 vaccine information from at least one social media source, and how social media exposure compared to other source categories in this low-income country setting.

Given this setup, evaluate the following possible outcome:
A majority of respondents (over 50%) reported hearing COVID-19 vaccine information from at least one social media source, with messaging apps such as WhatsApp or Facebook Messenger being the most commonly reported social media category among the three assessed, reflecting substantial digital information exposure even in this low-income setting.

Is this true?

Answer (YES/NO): NO